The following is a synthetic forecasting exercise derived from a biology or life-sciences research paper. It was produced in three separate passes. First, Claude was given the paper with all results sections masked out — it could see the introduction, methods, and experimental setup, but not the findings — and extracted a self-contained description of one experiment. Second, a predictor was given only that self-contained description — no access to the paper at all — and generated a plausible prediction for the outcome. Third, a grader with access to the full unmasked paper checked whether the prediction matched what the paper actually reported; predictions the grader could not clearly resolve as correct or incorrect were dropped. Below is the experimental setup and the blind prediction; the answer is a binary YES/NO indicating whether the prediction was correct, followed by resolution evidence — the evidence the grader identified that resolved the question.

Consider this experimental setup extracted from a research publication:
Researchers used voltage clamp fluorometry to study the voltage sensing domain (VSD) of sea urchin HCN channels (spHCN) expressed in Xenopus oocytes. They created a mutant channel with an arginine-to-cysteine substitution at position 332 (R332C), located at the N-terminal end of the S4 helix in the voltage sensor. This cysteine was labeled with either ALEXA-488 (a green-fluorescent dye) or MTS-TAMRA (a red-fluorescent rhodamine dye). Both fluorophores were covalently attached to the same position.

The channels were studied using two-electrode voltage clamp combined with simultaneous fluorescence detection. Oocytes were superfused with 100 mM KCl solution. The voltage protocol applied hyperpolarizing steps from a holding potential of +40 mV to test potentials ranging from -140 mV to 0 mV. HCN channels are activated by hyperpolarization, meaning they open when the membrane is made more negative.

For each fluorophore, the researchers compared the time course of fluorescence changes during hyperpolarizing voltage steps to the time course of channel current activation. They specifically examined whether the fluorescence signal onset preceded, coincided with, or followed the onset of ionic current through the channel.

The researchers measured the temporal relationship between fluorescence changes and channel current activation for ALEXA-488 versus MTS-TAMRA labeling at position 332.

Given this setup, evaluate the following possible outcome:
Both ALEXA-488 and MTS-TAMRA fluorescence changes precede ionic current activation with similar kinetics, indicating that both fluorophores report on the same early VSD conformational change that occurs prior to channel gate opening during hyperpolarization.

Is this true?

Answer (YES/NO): NO